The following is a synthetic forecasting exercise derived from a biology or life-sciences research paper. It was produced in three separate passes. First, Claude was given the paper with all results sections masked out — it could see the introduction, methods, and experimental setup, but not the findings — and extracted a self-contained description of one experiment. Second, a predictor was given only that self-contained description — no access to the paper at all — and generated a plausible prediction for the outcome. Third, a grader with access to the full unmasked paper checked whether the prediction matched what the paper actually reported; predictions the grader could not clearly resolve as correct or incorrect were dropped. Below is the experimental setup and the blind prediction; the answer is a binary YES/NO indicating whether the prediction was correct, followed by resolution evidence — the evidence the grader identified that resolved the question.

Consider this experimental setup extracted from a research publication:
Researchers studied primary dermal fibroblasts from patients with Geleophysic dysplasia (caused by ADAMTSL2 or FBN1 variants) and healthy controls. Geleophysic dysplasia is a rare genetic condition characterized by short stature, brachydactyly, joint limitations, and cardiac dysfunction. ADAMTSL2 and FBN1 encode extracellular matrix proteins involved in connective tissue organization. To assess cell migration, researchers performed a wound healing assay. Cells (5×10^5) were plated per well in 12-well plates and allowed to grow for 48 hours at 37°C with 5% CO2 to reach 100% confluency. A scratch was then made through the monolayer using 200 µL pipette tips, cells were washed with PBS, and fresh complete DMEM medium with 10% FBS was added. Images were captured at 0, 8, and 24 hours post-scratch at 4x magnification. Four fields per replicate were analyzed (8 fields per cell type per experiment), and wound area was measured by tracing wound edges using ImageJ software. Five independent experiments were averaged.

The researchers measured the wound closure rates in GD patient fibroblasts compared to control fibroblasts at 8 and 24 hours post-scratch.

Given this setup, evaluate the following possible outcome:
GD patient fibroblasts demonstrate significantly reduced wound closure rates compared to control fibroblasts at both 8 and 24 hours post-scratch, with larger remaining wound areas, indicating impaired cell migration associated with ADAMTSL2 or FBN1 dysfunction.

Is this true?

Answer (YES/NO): NO